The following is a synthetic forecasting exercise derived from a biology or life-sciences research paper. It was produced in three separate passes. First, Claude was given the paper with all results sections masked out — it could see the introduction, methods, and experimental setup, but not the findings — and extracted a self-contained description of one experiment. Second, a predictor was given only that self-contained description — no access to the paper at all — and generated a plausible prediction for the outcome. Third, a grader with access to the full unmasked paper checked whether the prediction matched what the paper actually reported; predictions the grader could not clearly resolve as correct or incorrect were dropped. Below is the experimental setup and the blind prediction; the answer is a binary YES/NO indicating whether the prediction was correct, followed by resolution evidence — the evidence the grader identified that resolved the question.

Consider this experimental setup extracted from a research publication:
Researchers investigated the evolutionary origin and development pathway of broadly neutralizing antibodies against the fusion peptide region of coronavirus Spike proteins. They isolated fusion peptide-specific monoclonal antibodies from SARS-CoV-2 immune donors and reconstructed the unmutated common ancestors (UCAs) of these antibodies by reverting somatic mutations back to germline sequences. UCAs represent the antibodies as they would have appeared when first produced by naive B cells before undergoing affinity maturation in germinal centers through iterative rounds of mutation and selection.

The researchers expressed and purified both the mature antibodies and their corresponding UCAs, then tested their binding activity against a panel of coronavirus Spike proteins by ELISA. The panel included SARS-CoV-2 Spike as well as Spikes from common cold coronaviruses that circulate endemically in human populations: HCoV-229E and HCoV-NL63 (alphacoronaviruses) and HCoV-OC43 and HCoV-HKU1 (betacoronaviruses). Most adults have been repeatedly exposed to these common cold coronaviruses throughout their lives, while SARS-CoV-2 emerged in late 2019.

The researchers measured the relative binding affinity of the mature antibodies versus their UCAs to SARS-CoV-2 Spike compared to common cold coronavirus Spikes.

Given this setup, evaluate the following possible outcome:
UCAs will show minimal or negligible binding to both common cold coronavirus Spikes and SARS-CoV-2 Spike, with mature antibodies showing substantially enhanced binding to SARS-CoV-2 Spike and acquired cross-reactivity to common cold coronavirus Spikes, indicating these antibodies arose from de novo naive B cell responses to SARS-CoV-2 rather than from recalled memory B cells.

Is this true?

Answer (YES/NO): NO